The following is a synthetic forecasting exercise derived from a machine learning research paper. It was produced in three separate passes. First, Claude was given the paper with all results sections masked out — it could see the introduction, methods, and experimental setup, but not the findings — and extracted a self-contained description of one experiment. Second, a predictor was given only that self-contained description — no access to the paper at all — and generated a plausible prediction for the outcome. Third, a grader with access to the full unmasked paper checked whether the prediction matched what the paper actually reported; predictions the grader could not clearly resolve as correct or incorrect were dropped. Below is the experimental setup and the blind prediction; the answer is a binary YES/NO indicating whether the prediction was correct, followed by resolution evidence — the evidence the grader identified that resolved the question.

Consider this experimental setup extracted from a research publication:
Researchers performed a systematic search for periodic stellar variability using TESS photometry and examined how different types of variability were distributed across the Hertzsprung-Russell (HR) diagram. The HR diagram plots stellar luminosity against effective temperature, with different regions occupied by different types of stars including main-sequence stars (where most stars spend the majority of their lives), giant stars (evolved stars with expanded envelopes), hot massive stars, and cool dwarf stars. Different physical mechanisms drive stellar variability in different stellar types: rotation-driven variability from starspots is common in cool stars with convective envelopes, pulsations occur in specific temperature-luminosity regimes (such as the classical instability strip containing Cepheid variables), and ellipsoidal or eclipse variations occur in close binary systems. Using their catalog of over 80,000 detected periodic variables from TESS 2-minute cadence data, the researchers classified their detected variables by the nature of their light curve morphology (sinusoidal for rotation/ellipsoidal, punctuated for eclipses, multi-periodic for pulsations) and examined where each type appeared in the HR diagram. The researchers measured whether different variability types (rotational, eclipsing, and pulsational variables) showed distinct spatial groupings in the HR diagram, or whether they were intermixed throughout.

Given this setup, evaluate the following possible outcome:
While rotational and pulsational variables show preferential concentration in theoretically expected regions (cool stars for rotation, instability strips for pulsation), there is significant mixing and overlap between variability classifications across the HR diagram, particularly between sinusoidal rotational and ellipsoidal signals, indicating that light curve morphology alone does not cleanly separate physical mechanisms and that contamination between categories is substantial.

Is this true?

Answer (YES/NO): NO